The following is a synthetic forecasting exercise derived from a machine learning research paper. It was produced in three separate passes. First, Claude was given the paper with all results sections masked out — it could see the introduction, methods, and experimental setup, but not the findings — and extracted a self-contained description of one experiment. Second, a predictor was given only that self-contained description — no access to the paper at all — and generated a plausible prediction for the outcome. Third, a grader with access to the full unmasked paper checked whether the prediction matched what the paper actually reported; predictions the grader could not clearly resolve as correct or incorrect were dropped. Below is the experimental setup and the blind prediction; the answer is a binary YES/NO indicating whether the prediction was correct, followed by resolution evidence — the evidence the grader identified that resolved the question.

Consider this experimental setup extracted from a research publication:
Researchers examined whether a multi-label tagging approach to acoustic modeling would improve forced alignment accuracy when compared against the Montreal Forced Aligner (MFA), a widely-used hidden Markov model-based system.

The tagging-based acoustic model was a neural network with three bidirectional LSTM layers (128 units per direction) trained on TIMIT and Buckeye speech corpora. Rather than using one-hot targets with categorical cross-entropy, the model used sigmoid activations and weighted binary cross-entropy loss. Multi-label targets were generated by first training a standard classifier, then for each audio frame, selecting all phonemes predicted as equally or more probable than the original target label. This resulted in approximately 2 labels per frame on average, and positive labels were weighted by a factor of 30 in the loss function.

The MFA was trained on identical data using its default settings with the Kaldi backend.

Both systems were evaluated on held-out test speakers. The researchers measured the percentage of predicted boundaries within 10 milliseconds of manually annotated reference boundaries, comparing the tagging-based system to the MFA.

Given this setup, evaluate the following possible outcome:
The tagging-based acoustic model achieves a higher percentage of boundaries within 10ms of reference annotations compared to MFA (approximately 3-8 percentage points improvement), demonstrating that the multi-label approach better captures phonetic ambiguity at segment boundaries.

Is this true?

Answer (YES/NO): NO